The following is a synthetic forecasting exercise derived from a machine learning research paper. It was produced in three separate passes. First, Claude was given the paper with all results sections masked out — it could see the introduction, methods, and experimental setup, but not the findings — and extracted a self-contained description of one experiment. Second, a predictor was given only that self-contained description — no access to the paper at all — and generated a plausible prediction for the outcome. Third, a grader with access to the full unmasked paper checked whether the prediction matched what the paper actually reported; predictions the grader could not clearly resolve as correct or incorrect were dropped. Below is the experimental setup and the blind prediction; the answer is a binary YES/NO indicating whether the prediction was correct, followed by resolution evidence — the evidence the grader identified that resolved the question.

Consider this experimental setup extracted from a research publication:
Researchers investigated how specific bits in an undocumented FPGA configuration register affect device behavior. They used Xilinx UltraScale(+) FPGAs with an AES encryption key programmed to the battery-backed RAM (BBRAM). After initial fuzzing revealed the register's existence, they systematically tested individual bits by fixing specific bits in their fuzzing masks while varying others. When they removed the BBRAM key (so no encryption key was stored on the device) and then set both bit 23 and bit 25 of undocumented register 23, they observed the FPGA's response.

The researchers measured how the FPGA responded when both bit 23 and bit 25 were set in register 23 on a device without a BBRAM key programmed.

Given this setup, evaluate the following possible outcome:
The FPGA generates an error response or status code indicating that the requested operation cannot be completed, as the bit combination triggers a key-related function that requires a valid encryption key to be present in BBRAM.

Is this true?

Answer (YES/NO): NO